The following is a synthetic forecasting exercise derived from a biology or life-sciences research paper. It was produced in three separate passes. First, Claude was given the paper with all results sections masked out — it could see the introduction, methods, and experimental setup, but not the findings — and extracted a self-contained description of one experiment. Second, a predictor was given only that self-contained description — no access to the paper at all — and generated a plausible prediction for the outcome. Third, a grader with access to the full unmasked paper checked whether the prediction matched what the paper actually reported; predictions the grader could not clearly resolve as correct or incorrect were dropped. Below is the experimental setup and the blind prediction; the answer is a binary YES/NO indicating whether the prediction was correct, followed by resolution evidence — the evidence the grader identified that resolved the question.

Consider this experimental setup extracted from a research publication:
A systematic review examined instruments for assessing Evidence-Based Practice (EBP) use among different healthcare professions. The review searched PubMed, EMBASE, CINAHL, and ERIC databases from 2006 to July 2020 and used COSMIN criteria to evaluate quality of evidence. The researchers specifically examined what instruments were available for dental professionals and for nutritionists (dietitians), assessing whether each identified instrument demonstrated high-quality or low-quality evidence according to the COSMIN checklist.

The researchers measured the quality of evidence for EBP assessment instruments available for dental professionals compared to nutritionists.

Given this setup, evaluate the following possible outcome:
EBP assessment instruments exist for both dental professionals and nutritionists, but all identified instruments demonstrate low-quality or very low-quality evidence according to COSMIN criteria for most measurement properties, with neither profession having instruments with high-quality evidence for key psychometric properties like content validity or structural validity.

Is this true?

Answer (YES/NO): NO